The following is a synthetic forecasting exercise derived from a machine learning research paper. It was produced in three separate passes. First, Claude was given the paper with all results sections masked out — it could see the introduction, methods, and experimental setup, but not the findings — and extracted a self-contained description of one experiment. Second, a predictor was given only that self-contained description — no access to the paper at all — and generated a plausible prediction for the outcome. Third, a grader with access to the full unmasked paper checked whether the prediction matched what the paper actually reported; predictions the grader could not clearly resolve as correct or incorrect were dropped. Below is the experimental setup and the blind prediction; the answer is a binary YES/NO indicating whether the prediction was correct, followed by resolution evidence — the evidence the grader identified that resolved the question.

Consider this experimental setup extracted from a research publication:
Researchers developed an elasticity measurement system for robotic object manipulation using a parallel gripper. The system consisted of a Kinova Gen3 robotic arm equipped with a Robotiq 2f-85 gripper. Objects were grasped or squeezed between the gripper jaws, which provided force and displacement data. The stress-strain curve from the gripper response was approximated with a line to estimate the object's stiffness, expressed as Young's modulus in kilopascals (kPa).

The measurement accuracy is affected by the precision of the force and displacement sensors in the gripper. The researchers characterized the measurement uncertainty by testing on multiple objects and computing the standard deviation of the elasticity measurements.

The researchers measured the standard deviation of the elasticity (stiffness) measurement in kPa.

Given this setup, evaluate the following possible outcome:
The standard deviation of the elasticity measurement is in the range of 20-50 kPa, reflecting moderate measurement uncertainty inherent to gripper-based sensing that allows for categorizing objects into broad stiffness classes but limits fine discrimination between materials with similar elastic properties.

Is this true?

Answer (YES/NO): NO